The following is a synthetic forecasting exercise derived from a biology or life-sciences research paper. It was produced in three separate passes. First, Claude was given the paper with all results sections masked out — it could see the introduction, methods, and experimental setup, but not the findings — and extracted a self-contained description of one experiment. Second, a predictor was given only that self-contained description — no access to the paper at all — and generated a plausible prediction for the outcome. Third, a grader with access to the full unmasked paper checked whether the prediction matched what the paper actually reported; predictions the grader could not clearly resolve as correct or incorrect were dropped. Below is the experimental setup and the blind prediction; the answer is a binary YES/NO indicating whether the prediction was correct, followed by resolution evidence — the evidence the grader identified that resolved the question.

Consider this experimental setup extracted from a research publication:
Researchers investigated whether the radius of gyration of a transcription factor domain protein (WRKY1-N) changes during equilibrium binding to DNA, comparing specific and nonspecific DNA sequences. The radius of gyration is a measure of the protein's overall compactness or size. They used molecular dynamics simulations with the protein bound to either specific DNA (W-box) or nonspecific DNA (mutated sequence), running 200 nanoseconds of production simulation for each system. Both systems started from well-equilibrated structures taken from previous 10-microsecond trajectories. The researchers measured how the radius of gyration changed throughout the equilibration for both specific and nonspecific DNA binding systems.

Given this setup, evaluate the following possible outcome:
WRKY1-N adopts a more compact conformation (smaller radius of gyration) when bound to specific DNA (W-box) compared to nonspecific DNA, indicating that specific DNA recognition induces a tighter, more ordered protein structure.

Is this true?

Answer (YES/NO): NO